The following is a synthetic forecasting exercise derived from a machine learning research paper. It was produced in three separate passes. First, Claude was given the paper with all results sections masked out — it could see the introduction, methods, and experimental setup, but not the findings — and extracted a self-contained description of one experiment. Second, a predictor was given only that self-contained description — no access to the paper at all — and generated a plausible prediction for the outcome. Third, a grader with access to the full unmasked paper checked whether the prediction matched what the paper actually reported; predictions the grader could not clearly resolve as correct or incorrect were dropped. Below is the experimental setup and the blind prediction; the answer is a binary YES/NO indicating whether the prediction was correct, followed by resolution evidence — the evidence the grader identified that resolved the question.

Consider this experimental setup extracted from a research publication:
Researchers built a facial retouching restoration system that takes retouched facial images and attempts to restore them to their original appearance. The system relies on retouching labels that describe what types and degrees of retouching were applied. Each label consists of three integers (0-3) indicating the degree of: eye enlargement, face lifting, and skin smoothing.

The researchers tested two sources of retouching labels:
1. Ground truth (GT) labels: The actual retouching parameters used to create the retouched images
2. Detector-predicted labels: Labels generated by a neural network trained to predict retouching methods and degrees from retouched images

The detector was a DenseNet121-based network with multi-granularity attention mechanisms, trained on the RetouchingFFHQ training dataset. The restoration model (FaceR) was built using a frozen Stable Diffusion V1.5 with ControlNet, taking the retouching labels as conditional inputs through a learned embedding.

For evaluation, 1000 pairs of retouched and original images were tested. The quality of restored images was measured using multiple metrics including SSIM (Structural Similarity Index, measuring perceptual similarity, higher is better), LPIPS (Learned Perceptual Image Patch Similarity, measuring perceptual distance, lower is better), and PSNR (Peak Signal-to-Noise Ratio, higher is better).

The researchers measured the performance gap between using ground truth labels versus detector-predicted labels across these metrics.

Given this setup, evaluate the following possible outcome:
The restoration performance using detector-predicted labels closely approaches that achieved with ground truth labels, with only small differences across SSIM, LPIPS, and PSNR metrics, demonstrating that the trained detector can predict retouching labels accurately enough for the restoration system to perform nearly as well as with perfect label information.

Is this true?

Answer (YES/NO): YES